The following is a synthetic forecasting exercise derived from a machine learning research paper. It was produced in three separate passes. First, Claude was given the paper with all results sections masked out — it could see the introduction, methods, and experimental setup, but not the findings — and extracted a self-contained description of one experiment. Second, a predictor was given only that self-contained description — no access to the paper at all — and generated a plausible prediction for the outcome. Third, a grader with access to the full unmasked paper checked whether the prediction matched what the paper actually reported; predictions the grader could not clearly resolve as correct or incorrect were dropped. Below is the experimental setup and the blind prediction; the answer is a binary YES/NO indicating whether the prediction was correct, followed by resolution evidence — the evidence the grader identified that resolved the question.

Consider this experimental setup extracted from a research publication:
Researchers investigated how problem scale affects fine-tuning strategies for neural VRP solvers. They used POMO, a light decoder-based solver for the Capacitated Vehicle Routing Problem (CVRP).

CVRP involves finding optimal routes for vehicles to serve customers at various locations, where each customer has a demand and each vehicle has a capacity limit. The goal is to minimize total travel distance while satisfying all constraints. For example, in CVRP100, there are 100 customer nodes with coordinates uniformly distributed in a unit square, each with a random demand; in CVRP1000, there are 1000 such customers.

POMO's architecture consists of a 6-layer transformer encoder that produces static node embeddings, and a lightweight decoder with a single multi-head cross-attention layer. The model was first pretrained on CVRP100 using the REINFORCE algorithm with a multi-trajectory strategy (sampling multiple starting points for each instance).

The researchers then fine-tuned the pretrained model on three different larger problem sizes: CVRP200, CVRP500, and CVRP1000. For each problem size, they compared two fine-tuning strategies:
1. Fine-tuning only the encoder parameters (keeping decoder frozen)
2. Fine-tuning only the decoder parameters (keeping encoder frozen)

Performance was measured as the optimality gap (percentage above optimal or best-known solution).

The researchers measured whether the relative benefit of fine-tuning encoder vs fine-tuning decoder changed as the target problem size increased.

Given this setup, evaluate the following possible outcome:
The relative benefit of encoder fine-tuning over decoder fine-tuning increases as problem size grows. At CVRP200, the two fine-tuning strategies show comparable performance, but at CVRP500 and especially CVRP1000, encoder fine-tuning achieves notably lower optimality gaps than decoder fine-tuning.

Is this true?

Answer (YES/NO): YES